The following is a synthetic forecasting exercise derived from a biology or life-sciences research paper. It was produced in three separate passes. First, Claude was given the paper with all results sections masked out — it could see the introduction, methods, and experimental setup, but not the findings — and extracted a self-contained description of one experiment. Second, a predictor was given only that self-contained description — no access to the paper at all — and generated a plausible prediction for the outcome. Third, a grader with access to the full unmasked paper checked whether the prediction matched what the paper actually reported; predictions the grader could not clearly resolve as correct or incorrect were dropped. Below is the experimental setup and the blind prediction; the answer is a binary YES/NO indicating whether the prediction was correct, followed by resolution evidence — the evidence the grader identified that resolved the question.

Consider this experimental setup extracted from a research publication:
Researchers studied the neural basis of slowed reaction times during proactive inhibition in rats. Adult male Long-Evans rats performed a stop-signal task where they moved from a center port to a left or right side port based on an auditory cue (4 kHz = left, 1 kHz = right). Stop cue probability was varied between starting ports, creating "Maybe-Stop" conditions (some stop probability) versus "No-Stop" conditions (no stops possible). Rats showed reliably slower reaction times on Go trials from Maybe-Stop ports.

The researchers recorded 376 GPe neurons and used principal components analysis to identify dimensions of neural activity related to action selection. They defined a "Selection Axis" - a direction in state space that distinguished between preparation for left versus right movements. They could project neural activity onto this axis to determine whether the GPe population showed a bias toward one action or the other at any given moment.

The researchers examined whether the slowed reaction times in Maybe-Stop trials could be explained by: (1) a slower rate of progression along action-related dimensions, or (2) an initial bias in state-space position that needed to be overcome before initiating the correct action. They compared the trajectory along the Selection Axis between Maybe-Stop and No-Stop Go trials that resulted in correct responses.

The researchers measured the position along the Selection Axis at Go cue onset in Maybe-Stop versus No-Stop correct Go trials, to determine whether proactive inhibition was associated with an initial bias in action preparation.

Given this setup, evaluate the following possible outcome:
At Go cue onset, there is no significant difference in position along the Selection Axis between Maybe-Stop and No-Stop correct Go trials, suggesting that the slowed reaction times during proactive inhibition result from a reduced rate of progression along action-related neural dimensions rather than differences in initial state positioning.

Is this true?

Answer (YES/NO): NO